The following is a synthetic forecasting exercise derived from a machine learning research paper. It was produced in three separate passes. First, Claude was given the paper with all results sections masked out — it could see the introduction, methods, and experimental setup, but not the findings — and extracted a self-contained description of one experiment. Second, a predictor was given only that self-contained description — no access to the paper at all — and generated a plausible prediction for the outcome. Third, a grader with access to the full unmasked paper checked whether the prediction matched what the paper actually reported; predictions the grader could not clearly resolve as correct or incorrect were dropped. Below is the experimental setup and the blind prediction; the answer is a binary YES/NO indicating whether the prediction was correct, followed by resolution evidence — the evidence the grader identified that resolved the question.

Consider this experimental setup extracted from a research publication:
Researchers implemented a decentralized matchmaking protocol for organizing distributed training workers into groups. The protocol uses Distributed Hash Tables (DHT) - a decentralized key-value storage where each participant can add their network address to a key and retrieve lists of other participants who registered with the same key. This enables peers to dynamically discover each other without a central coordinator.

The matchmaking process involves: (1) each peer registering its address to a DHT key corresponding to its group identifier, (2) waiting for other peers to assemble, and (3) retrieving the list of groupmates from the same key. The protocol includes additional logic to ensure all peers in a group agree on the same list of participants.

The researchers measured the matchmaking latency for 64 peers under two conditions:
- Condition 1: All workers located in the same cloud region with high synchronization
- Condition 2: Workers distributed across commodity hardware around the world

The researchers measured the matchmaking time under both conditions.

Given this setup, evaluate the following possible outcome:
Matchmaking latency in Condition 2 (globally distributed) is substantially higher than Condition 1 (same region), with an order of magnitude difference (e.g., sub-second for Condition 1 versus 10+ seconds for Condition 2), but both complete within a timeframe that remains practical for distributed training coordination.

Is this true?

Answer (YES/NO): NO